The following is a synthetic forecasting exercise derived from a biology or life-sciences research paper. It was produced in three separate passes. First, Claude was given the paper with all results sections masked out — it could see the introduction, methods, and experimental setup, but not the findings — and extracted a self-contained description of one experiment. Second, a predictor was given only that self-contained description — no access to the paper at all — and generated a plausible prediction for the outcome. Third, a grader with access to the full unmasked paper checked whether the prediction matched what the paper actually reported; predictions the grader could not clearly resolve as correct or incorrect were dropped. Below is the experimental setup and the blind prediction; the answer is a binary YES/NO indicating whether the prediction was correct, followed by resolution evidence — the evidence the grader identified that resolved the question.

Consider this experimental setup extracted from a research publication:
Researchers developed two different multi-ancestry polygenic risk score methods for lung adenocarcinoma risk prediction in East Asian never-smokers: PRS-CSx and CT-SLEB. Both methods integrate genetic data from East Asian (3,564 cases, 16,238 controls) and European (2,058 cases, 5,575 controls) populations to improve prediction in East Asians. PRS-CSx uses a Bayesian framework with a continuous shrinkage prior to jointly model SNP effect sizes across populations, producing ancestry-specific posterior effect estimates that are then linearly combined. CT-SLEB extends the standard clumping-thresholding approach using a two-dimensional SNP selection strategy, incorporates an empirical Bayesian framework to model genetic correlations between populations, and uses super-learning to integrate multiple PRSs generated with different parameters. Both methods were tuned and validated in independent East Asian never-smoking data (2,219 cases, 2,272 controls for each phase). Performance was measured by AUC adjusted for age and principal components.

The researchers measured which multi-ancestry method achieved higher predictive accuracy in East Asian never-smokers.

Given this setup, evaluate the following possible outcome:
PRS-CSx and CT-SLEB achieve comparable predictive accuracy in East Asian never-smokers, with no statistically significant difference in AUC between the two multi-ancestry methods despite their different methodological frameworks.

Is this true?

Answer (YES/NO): NO